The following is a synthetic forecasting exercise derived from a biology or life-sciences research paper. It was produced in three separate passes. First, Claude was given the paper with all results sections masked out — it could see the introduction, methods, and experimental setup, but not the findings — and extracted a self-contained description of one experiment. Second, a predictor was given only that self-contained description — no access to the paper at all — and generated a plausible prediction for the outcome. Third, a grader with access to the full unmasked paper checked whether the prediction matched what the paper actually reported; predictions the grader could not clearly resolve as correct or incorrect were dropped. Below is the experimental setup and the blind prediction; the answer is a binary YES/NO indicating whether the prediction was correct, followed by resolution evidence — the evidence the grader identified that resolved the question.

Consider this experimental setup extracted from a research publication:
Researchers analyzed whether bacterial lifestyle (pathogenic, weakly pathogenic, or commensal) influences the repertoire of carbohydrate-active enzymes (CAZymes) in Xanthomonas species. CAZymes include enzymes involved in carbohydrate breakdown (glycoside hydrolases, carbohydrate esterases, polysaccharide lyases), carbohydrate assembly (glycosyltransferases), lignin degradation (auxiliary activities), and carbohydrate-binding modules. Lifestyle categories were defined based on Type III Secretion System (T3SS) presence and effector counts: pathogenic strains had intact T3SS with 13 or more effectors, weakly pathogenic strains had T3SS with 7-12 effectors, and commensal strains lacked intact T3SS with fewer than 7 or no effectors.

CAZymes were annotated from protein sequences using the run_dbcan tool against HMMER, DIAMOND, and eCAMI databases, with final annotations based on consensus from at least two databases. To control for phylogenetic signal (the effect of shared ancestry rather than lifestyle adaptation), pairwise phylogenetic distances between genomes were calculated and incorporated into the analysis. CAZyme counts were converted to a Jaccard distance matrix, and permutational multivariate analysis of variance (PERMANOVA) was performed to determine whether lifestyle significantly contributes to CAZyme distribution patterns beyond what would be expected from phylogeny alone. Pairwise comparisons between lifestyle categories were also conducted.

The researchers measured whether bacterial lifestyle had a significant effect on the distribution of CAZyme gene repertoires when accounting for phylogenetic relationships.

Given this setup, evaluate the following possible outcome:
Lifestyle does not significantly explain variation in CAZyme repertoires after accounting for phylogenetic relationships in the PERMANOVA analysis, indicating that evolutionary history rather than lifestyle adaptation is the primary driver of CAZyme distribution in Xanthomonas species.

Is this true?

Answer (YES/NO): NO